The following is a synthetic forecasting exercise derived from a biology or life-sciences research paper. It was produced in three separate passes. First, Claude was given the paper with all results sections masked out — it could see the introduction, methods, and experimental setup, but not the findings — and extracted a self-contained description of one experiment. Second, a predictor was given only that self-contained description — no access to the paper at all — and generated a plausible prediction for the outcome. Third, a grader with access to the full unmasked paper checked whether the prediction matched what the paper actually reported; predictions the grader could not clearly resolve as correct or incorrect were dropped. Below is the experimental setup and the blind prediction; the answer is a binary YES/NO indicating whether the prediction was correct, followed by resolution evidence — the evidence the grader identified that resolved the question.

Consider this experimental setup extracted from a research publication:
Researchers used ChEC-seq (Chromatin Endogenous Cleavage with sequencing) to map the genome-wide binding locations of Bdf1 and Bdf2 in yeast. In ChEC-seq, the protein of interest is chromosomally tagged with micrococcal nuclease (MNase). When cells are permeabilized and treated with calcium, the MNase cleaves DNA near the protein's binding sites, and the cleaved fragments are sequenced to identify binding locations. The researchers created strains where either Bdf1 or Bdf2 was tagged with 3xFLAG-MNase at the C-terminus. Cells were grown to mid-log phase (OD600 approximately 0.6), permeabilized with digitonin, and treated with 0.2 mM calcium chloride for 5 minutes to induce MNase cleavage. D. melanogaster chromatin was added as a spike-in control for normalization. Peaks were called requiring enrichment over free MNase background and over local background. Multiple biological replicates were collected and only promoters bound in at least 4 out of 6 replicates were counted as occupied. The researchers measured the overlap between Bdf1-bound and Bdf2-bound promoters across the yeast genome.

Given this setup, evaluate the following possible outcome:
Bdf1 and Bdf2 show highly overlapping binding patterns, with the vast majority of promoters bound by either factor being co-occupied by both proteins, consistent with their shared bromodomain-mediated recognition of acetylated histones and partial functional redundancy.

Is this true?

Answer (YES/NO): YES